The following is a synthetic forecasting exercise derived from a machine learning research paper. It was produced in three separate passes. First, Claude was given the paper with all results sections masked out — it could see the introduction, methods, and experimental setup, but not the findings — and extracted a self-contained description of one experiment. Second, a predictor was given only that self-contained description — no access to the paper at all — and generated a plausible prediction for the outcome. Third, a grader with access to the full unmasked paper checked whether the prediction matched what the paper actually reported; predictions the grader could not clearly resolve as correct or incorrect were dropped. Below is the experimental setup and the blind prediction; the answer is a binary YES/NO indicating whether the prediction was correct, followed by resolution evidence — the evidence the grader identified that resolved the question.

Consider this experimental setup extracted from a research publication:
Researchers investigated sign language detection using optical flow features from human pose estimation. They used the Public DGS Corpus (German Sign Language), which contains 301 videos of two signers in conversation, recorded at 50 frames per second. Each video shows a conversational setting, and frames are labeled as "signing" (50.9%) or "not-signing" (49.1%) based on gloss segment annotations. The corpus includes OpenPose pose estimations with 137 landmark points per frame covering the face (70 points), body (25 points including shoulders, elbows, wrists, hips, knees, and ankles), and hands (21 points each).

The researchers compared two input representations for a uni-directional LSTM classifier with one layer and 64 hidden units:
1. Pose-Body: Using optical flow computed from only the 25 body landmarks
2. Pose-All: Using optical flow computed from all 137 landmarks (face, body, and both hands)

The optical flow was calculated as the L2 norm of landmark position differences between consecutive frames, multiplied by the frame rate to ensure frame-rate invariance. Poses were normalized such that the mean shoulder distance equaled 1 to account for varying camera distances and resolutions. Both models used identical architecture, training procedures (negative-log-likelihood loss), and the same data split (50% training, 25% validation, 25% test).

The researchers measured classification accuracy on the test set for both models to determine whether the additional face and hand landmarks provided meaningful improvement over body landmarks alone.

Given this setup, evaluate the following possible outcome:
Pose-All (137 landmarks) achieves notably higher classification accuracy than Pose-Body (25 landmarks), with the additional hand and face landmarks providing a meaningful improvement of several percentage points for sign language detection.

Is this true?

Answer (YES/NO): NO